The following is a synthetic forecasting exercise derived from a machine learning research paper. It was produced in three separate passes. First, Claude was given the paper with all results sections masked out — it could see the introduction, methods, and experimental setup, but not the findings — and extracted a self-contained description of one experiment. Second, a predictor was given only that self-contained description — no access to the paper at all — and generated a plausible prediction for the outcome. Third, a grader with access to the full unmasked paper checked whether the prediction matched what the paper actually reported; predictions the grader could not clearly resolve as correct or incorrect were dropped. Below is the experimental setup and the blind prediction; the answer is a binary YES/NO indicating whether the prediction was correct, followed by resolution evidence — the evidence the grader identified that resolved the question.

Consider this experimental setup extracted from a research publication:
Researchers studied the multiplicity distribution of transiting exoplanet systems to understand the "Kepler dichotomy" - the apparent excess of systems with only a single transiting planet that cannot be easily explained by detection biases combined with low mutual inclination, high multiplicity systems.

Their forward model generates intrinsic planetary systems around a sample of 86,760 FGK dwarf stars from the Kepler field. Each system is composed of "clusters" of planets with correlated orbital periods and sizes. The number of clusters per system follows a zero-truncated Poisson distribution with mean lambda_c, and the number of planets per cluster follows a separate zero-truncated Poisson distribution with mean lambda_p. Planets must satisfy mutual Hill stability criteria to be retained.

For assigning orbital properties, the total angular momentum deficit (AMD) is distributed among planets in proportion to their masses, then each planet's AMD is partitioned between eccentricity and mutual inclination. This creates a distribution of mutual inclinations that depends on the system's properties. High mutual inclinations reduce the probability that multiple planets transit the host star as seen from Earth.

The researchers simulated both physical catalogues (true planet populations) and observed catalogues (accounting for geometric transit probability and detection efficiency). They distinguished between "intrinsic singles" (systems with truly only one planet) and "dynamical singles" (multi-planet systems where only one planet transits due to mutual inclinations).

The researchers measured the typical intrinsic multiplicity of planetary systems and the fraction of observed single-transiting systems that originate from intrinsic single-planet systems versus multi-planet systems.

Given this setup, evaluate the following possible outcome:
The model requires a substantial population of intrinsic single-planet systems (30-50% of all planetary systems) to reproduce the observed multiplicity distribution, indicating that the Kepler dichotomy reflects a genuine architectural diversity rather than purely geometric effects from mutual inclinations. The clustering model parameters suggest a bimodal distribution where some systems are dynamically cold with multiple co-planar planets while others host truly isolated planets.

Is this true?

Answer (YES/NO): NO